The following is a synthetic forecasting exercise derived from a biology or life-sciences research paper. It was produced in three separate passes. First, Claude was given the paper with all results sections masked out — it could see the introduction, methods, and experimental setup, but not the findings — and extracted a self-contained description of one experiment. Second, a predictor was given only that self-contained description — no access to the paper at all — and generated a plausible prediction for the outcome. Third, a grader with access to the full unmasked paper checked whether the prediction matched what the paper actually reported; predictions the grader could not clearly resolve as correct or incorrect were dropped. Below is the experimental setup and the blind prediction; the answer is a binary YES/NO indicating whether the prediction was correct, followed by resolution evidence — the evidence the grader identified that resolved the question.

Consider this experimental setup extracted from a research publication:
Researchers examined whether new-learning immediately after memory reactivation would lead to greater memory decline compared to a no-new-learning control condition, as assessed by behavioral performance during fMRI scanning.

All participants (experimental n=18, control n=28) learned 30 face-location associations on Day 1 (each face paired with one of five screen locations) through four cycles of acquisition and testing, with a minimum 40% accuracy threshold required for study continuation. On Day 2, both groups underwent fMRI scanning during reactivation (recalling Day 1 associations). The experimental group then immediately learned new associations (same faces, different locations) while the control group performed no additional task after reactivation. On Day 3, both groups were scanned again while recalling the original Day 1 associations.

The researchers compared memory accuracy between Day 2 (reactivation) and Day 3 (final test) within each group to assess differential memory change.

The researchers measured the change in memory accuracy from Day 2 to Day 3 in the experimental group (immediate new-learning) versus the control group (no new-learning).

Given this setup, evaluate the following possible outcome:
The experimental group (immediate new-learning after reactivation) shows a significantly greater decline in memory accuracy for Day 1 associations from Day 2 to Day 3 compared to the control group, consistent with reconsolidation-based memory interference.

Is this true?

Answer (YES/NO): YES